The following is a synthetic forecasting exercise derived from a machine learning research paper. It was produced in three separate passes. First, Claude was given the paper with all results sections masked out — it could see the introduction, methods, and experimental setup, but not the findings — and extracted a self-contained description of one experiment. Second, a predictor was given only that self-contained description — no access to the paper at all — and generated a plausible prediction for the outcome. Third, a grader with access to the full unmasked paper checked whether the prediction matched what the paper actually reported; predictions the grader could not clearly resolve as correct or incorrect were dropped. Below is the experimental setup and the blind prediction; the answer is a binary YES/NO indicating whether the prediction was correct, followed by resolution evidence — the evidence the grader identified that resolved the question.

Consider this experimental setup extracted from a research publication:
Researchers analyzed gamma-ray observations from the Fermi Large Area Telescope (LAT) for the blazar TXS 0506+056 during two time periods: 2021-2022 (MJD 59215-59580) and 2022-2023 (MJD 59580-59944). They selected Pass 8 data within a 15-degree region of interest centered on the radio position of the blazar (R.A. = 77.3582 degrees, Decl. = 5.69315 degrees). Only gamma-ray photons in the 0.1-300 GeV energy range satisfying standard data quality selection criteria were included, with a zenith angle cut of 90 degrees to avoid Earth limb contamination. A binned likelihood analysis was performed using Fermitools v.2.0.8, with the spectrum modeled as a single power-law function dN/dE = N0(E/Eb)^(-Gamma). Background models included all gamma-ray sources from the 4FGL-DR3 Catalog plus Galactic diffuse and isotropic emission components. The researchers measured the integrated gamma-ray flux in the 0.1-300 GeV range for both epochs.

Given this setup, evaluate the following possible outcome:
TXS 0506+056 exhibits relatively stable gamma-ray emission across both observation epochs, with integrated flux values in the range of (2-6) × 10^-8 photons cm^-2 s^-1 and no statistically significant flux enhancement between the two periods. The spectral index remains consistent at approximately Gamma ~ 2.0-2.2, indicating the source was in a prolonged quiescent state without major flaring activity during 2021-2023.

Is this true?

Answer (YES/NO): NO